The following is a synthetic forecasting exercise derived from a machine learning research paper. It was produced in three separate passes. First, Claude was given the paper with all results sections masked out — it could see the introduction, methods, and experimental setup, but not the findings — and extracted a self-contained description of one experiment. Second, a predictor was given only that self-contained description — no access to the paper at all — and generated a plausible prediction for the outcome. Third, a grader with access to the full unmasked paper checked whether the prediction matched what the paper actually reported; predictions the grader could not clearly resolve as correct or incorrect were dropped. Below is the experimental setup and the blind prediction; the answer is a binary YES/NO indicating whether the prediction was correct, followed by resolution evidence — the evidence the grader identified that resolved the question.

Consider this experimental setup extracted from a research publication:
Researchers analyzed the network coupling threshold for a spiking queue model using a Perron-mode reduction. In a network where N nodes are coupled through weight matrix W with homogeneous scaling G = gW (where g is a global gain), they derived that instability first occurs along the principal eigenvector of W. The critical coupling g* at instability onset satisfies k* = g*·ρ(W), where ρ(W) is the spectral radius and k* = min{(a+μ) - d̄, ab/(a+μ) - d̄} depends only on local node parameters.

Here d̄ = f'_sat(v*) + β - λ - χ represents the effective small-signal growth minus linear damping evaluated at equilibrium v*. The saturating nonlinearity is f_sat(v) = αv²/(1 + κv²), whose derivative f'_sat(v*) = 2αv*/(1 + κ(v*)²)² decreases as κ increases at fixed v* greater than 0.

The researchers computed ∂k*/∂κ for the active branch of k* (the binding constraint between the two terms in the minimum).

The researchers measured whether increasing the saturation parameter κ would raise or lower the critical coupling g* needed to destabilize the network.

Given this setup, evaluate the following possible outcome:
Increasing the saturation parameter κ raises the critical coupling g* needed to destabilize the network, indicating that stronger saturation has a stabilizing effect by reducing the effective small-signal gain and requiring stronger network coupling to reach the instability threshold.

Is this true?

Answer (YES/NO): YES